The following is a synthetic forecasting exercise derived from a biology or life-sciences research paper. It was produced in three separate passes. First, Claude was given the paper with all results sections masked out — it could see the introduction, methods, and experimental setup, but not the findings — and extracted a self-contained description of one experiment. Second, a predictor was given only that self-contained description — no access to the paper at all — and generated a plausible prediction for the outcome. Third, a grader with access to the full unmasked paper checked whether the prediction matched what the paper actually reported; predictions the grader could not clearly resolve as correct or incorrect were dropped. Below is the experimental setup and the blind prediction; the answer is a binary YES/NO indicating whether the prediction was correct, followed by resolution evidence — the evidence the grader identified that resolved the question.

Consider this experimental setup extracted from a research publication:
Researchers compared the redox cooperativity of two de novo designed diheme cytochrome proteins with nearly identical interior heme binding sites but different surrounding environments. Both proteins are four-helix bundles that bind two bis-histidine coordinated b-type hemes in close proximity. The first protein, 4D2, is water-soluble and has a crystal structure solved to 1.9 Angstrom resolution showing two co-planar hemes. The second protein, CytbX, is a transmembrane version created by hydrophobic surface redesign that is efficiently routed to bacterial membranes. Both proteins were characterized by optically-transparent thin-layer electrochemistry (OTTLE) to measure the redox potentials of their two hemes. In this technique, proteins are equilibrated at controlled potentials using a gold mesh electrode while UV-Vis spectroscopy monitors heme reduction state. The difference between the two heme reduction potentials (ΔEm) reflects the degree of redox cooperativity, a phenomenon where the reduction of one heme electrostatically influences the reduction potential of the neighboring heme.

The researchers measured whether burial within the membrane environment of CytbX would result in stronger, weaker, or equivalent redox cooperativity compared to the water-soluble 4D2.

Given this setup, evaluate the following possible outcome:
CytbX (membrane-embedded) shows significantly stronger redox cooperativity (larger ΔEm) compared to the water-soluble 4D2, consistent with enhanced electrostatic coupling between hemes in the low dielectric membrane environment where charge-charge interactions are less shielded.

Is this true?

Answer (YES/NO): YES